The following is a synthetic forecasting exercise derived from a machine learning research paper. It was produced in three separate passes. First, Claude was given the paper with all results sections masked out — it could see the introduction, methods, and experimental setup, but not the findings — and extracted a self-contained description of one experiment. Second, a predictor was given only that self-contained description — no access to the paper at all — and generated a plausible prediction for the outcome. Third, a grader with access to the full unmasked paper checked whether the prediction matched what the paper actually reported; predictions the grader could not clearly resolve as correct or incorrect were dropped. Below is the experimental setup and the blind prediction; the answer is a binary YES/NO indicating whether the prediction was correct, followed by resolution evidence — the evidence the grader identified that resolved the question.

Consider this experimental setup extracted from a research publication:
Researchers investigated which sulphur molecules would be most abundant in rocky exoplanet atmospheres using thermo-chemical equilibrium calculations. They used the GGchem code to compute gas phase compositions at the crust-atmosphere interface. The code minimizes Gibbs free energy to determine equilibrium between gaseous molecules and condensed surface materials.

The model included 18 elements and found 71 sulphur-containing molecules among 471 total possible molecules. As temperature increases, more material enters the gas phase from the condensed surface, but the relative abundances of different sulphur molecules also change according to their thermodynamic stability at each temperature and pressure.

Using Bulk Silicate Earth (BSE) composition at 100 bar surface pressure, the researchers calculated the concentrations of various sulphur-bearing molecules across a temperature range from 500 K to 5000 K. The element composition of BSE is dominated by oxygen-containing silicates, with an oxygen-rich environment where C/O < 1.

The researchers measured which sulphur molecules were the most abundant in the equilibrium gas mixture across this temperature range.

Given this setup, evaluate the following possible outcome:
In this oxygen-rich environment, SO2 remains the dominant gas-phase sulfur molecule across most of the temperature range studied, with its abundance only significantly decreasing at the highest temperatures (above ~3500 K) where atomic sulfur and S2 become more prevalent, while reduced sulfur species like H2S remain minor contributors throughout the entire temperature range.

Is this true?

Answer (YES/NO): NO